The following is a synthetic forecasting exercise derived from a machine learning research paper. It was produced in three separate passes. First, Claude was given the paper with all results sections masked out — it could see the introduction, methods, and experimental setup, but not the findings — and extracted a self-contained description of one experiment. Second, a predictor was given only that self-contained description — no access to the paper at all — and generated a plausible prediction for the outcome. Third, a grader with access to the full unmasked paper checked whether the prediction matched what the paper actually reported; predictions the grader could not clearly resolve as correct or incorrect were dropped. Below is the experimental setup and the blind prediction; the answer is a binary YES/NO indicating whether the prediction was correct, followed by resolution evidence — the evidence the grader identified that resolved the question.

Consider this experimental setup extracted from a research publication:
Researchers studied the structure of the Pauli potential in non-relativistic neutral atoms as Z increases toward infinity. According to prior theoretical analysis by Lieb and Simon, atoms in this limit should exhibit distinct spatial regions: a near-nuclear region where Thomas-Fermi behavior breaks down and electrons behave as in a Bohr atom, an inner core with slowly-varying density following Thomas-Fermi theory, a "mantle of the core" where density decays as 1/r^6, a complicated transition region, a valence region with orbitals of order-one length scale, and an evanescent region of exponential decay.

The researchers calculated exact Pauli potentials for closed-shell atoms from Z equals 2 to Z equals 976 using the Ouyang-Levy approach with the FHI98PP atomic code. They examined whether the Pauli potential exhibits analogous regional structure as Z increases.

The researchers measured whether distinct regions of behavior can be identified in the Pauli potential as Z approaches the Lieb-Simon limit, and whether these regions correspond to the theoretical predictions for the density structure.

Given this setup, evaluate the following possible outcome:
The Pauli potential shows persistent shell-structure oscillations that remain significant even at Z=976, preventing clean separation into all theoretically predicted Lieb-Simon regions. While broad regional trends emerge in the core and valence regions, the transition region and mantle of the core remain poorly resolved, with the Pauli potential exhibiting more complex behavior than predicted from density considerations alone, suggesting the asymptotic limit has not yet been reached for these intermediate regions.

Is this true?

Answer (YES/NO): NO